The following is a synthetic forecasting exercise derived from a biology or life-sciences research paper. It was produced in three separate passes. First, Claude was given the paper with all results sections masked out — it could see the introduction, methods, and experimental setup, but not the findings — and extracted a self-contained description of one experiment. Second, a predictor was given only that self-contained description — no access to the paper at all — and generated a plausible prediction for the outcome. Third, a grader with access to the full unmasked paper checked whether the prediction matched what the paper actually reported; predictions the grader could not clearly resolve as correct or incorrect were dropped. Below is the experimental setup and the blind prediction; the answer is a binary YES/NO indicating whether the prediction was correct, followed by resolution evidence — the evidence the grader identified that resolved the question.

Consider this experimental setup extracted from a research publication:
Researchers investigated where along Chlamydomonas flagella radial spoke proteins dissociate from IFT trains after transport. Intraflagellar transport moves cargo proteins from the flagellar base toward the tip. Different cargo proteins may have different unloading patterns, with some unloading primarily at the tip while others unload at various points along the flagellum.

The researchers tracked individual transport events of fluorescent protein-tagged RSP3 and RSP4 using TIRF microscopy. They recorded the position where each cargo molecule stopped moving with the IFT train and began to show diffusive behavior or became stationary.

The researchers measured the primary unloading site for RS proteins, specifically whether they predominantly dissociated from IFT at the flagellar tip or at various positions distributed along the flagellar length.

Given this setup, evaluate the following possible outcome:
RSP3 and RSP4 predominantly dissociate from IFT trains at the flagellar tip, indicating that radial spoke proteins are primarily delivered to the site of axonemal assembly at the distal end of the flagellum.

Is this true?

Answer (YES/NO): YES